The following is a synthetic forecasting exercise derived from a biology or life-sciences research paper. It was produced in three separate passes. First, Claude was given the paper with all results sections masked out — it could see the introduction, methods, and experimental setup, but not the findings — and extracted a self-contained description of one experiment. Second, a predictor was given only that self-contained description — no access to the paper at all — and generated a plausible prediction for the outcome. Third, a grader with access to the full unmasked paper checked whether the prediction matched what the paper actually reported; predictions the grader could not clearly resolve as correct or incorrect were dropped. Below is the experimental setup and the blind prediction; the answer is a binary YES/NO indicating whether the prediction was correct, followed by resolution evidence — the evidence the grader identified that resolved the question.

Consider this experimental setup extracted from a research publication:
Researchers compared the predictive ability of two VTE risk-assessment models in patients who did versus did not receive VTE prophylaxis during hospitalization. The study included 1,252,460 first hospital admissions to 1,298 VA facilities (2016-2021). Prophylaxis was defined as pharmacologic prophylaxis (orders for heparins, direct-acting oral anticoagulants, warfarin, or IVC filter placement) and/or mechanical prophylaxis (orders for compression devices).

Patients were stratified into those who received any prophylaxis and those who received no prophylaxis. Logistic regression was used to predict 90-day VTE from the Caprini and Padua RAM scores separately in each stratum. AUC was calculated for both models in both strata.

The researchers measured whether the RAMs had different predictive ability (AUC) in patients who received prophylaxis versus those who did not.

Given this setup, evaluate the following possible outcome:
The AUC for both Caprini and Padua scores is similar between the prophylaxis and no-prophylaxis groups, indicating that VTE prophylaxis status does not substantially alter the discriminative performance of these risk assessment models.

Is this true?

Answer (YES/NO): NO